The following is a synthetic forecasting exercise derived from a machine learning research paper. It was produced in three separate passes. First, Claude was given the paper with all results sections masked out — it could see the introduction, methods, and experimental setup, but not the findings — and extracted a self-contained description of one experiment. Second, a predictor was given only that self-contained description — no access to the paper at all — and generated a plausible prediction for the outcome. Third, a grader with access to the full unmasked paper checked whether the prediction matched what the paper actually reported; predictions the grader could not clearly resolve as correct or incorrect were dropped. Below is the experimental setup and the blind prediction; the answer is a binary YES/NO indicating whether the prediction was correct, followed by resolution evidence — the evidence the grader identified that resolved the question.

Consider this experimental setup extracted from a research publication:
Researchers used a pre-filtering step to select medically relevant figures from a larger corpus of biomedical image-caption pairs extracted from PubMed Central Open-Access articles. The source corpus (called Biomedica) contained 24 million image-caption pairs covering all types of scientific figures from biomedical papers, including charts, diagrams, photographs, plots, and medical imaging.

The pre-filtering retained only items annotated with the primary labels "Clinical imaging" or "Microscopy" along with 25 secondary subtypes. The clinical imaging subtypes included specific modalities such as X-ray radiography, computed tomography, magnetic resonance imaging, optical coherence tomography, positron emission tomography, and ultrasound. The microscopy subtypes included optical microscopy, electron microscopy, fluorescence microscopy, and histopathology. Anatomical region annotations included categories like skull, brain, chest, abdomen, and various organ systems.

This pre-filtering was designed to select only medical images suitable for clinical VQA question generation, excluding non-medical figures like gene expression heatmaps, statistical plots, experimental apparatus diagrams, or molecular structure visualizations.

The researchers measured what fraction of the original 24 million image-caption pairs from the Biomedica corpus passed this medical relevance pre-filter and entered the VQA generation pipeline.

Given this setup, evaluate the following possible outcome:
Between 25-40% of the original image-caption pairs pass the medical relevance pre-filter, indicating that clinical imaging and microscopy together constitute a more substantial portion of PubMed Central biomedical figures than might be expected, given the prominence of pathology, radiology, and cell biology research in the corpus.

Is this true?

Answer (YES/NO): NO